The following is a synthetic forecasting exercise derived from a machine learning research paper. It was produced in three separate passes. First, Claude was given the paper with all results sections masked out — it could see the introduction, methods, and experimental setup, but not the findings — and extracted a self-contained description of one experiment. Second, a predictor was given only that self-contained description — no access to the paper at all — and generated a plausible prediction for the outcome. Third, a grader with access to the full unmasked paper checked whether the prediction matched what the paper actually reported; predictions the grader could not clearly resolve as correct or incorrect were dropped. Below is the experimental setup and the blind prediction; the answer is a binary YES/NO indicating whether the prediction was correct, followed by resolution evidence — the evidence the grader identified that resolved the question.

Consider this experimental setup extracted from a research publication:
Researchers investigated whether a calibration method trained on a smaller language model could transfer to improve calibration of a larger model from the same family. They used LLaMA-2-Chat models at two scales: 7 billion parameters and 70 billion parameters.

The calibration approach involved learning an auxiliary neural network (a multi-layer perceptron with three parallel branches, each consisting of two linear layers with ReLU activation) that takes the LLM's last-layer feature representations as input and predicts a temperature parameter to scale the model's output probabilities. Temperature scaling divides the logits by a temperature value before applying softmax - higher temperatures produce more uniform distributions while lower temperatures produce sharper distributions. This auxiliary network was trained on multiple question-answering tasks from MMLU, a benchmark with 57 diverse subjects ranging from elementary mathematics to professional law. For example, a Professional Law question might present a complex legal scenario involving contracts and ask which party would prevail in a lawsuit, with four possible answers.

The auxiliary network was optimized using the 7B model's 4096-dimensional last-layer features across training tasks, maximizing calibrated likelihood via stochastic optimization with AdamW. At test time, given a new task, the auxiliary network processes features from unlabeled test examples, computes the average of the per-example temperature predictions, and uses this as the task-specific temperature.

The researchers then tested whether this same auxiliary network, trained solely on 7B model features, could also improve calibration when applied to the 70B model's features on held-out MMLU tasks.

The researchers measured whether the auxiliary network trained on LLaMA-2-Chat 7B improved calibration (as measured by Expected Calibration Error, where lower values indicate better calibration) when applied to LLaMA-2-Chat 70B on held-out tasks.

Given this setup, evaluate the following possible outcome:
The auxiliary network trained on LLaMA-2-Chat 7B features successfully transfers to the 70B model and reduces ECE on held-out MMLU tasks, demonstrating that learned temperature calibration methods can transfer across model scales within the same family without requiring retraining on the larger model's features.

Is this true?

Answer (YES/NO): YES